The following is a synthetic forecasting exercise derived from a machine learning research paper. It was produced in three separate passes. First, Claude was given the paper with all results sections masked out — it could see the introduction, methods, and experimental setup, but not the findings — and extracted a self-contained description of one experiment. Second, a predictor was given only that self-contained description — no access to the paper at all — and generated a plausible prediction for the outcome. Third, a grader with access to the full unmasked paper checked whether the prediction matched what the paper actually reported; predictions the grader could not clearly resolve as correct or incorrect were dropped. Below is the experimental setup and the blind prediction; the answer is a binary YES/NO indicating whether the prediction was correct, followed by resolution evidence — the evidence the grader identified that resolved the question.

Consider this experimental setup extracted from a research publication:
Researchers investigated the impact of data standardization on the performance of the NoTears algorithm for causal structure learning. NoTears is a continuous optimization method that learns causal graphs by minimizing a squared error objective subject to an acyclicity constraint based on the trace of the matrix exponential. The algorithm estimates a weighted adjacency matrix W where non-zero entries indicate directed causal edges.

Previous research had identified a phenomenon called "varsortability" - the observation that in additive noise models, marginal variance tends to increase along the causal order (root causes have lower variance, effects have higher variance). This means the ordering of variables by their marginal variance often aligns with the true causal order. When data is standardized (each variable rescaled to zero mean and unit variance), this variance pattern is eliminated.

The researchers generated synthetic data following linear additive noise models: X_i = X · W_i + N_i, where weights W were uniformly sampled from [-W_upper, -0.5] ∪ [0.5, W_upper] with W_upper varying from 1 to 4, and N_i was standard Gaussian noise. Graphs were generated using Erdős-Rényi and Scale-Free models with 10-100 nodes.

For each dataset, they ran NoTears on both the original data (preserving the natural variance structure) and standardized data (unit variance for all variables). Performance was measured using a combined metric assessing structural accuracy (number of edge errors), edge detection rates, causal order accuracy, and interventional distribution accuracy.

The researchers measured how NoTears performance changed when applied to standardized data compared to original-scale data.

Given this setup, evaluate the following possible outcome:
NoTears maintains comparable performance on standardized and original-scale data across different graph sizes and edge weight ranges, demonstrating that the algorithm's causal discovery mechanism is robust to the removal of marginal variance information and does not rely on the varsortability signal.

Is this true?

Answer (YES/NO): NO